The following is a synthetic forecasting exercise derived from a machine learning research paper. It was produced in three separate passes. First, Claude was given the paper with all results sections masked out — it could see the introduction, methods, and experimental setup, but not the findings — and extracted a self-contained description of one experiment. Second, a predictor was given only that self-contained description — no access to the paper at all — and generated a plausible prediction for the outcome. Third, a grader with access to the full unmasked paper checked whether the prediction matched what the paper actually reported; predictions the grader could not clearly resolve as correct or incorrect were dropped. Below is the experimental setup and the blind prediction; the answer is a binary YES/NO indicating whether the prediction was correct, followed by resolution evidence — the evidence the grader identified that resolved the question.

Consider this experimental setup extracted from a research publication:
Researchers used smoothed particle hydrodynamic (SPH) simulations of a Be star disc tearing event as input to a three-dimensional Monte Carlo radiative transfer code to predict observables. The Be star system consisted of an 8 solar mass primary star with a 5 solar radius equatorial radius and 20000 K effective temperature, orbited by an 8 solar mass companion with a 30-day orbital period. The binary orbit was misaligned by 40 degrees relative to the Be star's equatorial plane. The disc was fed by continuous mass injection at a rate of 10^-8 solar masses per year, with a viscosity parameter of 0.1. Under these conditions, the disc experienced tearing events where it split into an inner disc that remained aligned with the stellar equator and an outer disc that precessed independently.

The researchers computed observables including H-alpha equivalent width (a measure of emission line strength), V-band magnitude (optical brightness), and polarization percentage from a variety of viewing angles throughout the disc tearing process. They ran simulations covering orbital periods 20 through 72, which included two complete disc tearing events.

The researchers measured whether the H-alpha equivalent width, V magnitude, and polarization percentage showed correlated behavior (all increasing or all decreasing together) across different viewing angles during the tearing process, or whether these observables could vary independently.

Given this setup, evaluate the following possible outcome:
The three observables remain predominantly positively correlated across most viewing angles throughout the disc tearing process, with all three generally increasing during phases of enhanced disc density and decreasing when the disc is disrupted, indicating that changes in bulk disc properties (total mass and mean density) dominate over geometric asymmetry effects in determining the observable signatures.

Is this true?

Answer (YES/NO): NO